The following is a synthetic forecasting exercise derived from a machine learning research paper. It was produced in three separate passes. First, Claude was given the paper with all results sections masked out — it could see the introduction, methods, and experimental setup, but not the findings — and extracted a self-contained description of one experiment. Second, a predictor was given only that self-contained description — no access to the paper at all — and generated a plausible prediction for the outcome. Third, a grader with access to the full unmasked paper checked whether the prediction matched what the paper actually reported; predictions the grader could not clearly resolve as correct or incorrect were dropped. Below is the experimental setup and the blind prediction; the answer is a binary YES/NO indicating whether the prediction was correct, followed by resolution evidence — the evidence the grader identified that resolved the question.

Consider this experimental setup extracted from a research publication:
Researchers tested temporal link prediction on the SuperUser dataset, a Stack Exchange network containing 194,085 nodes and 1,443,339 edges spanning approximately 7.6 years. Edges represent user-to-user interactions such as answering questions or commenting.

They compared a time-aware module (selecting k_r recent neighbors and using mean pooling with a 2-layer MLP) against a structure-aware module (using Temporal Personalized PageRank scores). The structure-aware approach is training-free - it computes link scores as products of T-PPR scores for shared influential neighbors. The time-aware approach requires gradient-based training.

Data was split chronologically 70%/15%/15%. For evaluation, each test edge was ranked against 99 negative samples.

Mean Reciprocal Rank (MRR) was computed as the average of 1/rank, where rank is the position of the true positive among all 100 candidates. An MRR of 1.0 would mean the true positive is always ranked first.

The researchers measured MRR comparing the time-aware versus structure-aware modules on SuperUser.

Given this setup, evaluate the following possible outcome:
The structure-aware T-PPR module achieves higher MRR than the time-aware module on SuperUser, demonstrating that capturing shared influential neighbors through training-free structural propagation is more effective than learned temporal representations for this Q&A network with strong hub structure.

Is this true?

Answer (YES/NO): NO